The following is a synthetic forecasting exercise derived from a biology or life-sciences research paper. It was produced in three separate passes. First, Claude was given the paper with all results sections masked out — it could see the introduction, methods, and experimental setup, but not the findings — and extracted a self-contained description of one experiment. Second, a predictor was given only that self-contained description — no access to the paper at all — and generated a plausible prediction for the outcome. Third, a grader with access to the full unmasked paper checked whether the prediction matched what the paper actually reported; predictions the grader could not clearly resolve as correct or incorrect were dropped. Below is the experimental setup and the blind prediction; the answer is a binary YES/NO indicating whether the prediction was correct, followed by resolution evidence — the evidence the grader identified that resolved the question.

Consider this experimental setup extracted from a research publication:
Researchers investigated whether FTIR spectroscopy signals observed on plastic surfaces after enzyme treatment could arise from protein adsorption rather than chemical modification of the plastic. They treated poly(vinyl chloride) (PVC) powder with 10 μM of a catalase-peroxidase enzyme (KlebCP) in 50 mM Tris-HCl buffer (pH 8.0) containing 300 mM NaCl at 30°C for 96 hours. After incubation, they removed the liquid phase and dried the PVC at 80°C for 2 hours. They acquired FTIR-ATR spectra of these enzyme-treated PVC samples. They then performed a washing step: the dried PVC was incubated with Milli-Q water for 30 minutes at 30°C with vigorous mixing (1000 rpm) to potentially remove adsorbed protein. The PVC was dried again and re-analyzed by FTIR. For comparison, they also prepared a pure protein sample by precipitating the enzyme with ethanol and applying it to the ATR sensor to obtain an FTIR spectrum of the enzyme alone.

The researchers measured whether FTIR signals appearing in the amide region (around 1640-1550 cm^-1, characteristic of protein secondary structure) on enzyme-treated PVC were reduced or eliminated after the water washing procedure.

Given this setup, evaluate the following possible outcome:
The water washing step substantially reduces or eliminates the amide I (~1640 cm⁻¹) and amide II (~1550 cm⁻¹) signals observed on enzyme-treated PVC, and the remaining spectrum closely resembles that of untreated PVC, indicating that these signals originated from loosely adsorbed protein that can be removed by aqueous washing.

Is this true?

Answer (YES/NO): YES